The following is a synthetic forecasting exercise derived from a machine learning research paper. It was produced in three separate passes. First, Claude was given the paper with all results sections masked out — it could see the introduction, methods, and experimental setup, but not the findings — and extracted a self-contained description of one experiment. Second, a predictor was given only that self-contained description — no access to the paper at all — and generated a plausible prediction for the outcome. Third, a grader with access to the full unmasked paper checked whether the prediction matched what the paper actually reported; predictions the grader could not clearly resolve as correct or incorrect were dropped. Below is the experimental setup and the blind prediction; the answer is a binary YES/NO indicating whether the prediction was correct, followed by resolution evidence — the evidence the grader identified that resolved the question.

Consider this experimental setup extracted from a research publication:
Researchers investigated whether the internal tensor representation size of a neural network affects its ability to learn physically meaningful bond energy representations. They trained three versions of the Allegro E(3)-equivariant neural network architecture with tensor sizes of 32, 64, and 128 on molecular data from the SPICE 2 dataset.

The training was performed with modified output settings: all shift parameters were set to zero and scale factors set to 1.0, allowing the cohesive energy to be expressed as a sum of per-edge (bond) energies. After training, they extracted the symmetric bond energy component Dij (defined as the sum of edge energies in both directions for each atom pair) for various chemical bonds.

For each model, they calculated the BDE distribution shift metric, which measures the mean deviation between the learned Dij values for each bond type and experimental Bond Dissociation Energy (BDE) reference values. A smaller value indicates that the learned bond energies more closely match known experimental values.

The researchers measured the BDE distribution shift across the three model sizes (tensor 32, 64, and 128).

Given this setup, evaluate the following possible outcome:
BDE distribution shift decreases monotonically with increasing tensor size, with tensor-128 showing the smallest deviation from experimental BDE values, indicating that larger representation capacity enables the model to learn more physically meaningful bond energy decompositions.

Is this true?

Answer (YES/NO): NO